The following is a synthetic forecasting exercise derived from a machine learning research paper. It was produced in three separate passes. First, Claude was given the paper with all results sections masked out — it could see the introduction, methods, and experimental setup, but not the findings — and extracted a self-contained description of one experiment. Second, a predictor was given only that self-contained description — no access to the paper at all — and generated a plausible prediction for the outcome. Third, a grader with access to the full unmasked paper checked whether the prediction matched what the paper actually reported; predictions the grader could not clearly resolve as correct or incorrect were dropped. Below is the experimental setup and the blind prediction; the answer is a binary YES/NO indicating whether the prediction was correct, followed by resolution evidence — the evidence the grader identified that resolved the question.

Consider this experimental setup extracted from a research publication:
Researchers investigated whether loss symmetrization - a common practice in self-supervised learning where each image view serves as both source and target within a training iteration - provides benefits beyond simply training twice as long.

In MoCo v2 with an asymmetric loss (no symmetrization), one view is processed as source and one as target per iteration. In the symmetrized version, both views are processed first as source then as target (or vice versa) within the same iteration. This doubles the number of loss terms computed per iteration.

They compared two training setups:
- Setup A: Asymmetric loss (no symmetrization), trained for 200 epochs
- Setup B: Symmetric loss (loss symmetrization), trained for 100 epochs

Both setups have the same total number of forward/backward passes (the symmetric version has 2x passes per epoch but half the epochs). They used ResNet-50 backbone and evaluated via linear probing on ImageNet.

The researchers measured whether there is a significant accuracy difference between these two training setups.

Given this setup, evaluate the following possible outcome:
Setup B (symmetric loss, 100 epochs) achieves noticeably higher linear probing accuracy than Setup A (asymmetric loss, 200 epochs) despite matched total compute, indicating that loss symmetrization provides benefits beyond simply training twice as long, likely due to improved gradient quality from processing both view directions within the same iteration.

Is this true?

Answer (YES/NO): NO